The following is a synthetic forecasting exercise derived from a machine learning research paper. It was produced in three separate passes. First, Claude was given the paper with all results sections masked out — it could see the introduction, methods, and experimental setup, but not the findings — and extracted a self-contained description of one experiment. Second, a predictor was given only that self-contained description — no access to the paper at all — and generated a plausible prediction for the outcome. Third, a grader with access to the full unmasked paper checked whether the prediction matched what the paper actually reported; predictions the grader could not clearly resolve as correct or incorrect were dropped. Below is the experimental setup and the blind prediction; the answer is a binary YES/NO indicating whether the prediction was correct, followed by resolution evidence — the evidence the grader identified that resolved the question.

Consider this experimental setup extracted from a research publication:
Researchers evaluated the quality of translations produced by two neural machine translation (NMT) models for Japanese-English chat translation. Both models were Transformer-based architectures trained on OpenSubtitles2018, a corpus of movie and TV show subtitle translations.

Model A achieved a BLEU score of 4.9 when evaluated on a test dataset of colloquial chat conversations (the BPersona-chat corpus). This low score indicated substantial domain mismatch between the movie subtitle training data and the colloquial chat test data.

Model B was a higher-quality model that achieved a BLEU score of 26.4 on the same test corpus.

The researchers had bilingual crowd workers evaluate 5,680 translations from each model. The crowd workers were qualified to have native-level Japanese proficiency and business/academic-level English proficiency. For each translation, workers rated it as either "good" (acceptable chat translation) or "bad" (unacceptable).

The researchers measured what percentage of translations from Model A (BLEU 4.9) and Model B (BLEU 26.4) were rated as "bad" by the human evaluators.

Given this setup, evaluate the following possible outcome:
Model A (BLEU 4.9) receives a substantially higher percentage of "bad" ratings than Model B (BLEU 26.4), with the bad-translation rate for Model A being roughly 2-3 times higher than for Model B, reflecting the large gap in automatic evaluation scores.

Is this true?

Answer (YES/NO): YES